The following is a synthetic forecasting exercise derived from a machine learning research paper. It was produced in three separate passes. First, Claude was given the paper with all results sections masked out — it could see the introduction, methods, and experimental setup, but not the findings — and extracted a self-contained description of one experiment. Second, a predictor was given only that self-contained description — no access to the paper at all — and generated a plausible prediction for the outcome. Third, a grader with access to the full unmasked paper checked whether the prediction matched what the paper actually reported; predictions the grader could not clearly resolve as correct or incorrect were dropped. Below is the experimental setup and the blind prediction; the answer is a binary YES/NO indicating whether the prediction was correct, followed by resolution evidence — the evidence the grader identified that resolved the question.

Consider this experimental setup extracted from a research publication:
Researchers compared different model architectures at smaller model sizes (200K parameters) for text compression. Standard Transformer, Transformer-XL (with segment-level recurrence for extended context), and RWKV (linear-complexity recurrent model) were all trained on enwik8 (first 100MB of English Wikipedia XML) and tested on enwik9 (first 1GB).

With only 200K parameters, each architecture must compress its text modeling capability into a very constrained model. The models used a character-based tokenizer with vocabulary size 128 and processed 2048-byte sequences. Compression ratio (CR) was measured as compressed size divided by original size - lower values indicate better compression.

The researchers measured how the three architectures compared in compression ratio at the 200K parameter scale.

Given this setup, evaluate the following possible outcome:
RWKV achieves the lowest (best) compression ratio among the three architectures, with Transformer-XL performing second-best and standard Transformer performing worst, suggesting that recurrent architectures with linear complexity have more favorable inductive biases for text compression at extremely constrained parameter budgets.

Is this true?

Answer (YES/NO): YES